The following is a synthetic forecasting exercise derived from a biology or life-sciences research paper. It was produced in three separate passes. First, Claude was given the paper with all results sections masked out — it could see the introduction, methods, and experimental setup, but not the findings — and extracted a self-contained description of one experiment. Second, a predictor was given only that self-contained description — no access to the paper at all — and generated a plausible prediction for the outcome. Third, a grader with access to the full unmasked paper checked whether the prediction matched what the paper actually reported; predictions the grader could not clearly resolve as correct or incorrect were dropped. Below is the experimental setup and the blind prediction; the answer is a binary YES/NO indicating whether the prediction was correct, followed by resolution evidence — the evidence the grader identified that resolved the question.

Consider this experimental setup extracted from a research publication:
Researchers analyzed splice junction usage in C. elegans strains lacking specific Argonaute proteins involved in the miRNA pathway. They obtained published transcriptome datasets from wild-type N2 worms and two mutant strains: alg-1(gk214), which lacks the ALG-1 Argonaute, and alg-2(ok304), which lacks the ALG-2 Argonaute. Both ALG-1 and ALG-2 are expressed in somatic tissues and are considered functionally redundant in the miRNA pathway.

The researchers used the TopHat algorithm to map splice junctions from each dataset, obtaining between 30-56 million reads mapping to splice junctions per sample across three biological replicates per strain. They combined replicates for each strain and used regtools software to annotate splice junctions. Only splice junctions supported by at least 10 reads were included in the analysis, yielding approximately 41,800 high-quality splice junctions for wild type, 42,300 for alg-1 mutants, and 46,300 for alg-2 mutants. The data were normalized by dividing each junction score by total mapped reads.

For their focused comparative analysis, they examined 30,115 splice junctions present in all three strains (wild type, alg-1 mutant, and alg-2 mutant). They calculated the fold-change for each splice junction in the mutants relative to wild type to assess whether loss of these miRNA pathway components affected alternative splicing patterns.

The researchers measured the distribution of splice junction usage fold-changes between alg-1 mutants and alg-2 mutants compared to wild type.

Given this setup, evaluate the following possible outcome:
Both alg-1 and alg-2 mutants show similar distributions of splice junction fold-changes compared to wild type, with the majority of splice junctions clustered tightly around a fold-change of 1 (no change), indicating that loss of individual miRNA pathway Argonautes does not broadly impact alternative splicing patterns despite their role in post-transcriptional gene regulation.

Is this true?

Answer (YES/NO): NO